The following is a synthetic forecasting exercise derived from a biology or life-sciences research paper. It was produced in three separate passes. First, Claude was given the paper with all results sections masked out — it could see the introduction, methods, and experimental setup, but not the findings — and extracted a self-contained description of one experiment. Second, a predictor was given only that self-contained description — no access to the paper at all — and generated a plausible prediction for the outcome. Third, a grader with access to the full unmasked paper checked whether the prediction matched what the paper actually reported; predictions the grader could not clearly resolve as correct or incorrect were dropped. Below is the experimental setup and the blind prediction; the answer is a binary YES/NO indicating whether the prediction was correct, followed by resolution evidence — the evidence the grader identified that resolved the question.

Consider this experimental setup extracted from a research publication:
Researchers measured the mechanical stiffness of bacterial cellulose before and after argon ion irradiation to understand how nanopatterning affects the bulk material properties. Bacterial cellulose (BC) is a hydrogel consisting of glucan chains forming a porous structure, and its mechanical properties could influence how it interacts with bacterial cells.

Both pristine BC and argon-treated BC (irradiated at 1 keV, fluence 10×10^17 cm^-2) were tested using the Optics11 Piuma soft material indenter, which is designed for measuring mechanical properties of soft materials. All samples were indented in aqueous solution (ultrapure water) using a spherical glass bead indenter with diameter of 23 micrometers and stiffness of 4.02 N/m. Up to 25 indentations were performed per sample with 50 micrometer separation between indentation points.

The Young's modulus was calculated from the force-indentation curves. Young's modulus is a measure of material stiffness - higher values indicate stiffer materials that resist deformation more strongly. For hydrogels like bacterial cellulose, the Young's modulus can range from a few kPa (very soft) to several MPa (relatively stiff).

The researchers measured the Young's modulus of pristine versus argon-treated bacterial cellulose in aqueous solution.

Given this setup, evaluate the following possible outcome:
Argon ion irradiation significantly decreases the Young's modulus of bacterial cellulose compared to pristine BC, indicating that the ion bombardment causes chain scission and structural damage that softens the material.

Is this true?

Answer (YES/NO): NO